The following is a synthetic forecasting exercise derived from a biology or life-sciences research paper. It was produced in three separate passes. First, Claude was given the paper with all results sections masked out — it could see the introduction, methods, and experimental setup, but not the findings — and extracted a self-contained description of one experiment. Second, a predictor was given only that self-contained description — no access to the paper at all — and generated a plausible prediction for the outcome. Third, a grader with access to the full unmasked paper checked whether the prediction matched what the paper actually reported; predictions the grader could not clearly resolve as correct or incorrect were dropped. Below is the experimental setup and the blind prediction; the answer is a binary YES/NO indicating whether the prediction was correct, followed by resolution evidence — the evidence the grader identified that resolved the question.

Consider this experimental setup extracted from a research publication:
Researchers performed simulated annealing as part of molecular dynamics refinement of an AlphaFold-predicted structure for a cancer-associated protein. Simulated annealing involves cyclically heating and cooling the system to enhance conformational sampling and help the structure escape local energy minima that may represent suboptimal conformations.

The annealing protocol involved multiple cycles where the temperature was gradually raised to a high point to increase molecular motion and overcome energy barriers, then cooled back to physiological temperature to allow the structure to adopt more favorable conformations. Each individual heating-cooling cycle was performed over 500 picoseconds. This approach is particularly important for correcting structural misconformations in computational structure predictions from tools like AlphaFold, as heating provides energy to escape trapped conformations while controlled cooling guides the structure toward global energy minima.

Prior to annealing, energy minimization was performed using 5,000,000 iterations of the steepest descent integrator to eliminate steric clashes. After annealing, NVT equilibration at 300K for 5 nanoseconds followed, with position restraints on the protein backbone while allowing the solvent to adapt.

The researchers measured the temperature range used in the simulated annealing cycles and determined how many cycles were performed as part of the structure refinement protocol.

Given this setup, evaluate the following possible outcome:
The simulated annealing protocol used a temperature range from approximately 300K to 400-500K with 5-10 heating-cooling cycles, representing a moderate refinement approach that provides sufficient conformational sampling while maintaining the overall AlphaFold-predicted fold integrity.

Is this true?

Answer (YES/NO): NO